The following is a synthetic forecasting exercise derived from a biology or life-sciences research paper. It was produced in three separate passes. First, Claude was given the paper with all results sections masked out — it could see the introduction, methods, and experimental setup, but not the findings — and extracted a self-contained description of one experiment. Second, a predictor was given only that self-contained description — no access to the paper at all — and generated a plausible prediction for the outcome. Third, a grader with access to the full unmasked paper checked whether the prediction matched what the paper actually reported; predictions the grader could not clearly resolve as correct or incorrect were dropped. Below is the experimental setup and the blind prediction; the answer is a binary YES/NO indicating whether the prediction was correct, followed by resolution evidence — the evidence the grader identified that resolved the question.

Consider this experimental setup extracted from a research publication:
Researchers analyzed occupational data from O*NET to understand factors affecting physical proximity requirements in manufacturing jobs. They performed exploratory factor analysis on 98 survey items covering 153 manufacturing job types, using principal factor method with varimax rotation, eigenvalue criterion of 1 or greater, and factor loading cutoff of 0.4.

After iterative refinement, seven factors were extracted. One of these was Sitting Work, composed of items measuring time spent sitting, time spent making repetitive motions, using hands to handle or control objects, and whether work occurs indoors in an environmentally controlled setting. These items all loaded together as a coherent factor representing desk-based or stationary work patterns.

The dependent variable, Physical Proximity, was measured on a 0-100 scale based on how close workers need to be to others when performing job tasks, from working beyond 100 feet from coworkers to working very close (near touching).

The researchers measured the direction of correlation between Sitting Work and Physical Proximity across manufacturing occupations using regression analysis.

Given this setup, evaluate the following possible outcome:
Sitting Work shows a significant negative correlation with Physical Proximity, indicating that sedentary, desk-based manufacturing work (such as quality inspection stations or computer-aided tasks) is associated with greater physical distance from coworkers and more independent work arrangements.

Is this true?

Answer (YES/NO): YES